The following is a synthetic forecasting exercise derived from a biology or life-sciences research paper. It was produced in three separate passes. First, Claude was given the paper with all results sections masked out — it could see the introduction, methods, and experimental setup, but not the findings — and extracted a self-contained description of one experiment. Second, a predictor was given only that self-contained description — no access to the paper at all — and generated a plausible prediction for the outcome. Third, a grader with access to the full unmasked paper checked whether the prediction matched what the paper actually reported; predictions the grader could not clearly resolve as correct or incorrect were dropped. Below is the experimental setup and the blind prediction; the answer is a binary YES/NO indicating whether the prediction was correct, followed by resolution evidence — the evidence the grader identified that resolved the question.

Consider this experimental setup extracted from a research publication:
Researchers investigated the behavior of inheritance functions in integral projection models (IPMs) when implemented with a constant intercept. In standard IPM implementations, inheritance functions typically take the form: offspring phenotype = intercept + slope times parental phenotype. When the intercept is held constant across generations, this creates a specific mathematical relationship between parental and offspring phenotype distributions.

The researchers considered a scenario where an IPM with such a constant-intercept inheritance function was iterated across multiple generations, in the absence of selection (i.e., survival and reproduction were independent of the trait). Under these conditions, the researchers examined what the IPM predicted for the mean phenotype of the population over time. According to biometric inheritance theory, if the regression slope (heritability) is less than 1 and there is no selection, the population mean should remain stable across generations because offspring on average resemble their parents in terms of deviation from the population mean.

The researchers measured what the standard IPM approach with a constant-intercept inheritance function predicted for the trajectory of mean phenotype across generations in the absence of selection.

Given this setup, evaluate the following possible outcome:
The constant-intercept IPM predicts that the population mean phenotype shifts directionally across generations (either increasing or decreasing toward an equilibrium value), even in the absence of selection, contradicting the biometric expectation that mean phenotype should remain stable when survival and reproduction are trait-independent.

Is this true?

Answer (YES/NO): YES